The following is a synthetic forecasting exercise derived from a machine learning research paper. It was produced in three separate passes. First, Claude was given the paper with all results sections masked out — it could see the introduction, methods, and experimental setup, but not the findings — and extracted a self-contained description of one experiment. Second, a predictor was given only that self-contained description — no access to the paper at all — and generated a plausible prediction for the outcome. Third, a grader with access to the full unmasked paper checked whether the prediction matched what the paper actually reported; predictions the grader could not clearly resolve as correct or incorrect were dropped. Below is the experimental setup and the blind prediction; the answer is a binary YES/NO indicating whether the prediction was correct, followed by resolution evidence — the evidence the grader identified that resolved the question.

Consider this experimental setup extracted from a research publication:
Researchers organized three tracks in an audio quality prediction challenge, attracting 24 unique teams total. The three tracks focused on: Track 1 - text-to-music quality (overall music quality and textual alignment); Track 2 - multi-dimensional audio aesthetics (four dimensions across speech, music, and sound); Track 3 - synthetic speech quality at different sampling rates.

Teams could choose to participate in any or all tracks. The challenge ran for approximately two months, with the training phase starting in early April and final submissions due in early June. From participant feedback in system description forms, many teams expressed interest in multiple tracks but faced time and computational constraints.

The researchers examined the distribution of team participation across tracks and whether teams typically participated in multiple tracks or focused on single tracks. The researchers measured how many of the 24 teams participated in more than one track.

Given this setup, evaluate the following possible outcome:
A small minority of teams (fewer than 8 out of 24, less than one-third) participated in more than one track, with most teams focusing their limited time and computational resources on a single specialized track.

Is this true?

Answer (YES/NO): YES